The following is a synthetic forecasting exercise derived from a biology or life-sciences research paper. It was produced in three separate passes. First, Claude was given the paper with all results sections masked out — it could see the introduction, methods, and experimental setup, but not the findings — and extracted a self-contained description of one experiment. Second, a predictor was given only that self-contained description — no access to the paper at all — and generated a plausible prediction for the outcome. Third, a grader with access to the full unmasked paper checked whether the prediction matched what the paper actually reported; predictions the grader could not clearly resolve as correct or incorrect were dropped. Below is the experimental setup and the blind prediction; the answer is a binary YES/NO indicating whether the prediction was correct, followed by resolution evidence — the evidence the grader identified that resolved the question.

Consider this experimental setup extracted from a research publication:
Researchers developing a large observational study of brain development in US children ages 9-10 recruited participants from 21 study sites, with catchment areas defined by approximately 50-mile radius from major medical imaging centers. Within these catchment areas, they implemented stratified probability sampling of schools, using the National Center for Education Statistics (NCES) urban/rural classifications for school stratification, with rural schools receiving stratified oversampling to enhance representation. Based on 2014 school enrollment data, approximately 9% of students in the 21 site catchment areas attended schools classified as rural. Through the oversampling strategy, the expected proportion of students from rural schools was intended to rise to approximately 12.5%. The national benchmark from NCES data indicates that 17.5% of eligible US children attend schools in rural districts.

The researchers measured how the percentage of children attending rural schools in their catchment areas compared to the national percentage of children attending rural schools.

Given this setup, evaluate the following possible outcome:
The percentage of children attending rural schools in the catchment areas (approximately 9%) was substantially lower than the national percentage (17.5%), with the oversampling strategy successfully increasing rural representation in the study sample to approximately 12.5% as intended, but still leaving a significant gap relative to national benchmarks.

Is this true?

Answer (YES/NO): NO